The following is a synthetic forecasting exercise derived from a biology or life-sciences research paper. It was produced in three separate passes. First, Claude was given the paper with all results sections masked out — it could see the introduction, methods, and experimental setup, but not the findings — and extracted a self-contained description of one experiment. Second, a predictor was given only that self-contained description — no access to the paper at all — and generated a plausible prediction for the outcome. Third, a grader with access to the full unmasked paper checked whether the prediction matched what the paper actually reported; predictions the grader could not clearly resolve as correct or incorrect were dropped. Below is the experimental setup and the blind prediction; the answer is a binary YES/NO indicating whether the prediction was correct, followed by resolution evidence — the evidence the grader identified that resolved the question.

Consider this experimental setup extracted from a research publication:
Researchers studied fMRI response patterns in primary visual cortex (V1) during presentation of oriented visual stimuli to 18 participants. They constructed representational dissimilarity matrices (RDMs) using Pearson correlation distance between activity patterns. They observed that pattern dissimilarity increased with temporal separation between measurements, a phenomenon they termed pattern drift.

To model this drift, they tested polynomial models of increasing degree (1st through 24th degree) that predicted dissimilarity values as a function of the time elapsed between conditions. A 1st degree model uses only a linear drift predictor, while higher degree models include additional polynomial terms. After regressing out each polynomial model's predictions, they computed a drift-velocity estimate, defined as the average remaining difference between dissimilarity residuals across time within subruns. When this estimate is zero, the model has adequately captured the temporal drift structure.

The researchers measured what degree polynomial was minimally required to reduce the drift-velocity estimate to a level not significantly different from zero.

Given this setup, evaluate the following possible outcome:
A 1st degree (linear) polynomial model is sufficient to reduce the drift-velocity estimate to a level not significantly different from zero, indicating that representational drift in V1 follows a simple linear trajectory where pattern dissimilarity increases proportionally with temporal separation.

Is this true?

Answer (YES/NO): NO